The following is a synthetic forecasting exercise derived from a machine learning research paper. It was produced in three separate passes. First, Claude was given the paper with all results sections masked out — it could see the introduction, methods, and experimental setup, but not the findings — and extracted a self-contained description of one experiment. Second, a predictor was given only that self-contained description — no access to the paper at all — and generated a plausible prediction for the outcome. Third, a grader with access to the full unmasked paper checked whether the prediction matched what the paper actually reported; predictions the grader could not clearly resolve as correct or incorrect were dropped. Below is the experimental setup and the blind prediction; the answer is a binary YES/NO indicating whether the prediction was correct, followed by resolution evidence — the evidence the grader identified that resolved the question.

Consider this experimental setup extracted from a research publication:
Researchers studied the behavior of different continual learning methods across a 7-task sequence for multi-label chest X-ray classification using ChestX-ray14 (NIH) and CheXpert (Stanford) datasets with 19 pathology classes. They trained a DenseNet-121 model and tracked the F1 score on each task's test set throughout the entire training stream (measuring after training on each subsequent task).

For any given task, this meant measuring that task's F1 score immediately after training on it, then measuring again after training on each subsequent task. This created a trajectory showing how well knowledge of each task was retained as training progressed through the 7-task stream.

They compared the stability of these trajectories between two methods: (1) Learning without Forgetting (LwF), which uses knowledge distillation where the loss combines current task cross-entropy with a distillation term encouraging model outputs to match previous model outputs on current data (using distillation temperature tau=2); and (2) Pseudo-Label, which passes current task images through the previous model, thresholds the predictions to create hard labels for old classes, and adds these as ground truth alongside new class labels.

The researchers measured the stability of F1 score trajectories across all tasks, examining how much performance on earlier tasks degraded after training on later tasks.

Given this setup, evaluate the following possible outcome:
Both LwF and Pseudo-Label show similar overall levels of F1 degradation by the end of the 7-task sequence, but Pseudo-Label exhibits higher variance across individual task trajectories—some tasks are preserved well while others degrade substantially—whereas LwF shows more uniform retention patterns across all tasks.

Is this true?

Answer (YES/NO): NO